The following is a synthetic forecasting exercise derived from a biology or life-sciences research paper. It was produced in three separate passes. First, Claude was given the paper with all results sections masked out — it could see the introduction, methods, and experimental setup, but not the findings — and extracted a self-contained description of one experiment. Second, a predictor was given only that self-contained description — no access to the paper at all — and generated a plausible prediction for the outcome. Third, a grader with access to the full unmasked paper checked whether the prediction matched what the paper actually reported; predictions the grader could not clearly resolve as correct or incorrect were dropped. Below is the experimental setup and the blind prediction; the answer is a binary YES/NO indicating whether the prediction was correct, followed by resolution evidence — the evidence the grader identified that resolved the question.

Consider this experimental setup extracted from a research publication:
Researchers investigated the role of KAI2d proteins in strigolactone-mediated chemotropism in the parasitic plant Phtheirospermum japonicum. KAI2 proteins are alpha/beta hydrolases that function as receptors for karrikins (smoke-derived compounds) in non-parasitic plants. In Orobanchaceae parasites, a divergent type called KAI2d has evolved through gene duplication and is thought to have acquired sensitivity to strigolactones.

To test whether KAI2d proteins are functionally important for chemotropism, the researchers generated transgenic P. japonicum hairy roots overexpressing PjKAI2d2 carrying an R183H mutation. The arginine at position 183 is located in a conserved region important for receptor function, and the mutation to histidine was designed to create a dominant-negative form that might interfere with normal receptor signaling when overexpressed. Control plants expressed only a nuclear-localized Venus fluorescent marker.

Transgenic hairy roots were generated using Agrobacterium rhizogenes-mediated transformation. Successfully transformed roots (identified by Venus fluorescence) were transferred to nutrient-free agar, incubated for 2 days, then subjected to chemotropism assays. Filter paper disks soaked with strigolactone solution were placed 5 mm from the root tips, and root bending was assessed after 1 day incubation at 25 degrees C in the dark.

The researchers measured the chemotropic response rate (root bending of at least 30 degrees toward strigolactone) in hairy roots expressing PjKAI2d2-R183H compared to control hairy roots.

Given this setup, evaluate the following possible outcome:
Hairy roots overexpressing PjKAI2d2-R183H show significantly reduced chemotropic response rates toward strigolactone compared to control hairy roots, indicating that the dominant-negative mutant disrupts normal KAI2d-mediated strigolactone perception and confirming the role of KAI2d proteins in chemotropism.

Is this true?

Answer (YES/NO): YES